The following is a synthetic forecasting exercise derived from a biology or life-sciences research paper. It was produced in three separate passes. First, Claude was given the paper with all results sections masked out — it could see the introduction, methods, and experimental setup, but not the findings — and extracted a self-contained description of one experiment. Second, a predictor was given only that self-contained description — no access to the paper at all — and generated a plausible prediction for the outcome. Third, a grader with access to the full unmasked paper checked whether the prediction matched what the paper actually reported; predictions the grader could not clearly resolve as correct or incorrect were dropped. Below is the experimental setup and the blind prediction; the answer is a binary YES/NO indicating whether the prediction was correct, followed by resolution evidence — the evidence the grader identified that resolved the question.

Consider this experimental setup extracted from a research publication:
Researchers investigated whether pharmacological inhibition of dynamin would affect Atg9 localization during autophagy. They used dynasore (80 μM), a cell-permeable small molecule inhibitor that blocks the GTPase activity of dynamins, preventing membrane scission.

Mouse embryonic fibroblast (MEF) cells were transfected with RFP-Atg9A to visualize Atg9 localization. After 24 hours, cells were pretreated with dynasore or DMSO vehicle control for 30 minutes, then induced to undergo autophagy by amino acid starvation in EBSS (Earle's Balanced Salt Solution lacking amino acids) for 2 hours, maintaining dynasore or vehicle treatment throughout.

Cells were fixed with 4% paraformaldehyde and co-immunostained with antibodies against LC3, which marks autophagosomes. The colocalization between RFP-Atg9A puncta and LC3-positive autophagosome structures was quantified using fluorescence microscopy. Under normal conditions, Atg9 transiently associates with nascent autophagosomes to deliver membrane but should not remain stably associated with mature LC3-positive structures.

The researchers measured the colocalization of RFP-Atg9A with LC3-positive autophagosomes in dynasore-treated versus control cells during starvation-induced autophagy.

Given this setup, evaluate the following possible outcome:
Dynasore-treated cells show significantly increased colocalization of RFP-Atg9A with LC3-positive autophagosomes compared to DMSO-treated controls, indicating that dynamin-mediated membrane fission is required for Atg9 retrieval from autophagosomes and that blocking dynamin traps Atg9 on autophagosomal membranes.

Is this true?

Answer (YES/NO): YES